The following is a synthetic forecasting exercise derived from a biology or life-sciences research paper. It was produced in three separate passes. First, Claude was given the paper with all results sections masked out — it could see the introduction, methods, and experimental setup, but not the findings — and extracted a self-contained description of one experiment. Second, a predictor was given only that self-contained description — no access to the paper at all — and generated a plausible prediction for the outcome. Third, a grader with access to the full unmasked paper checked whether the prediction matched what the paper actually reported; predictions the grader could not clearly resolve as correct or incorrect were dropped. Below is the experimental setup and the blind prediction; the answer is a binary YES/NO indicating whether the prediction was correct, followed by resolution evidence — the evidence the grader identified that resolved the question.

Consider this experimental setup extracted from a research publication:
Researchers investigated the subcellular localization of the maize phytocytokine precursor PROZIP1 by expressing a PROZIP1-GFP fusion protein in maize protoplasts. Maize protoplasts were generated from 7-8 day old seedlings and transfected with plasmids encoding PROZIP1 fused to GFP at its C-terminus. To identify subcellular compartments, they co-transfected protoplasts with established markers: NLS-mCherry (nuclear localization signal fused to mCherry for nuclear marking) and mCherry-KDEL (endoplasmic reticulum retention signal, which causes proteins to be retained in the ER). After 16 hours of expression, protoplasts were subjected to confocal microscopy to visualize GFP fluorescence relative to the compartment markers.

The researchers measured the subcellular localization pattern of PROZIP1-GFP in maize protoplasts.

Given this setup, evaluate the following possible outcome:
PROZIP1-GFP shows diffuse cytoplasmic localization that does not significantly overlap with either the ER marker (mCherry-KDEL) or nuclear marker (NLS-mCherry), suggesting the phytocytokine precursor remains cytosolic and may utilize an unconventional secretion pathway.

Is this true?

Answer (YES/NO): NO